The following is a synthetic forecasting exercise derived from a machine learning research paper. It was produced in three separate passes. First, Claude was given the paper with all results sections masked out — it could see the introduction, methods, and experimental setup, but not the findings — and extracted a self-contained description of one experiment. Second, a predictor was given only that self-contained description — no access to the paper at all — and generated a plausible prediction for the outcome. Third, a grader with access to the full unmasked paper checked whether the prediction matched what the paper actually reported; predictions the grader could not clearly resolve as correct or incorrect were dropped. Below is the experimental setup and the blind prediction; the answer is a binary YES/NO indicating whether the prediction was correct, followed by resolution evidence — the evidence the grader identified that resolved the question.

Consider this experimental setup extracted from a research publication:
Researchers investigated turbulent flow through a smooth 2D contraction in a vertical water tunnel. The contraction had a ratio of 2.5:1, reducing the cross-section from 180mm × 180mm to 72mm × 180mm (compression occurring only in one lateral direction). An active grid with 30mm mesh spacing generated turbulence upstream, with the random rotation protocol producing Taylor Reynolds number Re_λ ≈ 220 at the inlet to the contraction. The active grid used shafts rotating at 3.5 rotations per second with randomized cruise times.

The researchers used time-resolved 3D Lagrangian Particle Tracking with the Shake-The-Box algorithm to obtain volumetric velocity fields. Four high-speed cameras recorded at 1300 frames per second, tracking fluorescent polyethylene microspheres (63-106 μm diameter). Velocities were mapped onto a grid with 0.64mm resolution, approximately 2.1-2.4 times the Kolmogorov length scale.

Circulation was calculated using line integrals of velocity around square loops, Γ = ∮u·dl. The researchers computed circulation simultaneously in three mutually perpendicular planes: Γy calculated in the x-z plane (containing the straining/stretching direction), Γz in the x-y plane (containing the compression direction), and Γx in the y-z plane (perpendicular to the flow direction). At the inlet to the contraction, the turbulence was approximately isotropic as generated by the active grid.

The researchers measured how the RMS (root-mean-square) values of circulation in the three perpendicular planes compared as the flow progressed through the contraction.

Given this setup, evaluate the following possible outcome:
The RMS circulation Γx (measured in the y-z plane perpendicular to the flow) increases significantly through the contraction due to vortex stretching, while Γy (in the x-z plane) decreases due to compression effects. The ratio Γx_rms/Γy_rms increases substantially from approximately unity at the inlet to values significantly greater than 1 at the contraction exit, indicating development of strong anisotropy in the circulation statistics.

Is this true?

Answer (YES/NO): YES